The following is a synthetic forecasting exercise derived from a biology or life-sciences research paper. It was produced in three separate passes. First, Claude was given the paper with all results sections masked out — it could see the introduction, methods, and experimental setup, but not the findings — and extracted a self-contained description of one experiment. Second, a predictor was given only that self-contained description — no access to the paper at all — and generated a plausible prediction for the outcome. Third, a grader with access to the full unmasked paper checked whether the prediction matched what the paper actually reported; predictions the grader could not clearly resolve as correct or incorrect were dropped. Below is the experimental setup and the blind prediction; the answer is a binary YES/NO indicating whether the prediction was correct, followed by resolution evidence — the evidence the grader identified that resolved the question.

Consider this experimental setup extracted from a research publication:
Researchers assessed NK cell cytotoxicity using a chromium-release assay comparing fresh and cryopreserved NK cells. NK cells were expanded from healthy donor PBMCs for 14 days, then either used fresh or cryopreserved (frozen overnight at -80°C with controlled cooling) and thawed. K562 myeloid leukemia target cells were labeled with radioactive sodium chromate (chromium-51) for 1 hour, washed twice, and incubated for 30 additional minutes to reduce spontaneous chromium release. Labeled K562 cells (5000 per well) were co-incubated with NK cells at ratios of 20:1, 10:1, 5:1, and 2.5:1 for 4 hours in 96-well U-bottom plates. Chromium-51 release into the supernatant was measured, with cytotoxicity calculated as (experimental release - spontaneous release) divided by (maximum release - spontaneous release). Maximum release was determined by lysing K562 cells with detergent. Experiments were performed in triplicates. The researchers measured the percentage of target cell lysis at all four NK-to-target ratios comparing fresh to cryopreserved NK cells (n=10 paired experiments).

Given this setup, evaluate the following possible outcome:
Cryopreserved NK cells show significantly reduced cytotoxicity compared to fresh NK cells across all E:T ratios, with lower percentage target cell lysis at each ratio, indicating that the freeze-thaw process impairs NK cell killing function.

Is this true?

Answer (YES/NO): YES